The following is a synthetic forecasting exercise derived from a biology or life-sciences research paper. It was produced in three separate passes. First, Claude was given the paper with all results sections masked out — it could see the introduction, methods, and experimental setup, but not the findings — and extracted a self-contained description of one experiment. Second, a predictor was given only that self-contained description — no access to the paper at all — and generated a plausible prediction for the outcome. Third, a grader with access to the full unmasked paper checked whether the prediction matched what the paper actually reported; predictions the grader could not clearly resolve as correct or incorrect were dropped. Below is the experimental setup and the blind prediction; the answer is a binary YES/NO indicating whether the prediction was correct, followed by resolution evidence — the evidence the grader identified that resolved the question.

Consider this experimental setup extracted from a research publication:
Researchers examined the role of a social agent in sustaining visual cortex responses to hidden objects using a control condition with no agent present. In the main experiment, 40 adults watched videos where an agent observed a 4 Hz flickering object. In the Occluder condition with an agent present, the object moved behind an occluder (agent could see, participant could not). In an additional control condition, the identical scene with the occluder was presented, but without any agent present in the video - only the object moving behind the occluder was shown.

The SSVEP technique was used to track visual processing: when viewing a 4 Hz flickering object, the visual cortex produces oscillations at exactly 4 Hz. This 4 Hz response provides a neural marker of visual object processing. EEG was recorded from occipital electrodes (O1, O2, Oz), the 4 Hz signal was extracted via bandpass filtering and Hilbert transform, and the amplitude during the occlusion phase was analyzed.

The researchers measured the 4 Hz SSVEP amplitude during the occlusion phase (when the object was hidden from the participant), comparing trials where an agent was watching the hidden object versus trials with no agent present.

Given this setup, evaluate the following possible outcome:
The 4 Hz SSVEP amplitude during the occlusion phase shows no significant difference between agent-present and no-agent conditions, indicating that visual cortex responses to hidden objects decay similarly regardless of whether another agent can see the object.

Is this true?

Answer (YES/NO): NO